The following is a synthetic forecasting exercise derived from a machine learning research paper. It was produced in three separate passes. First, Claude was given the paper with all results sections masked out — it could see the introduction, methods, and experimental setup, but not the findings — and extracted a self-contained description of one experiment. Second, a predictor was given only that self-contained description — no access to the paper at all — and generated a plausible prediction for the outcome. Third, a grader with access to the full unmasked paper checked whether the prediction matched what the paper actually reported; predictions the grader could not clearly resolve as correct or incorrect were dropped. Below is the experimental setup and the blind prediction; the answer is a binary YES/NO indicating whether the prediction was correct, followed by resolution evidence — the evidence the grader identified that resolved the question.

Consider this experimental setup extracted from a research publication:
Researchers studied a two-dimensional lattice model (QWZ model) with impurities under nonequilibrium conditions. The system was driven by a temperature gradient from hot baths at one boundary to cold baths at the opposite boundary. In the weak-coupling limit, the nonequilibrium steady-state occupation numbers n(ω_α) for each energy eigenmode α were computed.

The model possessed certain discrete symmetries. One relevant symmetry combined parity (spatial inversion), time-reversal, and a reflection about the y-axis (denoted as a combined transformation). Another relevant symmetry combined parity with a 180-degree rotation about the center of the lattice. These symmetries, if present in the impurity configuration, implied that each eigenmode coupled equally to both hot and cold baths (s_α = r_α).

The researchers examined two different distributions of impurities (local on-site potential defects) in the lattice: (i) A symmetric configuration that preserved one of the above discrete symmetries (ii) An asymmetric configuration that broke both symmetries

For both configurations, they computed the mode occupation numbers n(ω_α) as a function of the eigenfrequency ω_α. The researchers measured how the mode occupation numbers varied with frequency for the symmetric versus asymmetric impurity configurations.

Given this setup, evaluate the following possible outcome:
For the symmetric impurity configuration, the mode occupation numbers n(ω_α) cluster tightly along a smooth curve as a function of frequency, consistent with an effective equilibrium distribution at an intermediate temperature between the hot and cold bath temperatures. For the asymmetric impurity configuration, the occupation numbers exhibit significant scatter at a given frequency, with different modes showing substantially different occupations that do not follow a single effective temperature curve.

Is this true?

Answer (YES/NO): NO